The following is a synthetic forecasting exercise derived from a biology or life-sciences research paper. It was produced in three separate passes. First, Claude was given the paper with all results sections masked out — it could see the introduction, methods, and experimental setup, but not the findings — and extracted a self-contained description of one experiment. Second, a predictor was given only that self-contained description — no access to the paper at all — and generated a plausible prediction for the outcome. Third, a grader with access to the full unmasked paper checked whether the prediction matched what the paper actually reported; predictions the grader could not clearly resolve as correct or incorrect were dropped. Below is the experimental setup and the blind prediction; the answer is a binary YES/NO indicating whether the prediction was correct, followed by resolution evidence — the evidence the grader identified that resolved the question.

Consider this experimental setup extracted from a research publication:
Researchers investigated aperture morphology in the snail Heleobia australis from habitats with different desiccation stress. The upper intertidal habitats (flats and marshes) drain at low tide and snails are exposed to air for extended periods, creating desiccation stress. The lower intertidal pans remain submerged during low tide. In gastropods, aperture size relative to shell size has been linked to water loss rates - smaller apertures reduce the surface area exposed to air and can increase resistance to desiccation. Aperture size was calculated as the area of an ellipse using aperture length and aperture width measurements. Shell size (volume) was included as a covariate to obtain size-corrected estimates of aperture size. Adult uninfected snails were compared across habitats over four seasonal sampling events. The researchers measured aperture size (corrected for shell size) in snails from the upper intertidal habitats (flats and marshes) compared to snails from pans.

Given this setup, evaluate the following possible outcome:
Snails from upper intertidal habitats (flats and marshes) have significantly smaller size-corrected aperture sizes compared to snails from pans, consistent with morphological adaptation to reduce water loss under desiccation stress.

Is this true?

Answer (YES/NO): YES